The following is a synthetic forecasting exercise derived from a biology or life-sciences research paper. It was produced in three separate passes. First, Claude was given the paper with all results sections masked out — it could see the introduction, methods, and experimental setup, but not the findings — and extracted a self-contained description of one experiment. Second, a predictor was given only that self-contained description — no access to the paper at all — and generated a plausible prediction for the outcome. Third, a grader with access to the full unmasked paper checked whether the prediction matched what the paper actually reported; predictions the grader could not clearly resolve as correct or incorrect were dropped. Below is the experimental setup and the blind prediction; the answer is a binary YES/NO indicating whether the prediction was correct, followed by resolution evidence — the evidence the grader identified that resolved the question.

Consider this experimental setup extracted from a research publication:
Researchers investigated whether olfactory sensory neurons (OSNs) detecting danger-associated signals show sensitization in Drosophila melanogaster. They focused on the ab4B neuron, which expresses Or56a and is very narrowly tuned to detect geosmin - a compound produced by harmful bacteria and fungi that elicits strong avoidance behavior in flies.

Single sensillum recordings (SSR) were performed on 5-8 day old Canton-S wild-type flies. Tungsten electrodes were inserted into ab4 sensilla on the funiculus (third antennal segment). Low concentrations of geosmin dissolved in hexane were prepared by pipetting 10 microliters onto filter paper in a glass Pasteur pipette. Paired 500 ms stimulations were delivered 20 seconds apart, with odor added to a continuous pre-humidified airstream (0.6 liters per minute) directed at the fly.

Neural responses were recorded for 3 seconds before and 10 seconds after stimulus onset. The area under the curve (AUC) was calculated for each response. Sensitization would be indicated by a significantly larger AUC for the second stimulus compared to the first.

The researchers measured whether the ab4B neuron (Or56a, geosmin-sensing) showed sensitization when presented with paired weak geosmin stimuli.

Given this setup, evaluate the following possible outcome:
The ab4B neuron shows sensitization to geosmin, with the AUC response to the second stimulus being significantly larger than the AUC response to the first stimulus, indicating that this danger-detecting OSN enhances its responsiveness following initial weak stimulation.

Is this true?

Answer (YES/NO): NO